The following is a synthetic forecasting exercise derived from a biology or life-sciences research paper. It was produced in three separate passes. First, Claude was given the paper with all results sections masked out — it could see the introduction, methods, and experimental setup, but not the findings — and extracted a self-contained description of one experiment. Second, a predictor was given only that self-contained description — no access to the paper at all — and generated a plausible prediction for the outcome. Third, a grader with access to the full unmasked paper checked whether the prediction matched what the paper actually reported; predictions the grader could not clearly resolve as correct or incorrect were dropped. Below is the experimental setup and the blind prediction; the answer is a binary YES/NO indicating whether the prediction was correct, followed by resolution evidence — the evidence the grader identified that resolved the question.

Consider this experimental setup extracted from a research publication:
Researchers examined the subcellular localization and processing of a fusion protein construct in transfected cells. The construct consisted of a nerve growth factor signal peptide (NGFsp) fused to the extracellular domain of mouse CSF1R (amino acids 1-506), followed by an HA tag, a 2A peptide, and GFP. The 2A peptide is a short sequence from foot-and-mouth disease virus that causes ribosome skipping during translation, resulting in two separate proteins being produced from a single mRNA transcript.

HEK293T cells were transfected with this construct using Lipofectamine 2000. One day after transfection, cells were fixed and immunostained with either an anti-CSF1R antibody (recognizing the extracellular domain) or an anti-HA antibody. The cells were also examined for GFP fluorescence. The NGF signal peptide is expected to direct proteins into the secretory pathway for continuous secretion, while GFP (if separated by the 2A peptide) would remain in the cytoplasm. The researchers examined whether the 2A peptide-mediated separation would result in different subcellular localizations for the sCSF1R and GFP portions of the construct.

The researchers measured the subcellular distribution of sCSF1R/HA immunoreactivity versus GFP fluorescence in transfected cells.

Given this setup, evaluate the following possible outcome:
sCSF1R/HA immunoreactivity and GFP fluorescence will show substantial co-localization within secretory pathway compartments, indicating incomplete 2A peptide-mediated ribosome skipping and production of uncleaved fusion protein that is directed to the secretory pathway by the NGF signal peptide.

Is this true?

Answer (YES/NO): NO